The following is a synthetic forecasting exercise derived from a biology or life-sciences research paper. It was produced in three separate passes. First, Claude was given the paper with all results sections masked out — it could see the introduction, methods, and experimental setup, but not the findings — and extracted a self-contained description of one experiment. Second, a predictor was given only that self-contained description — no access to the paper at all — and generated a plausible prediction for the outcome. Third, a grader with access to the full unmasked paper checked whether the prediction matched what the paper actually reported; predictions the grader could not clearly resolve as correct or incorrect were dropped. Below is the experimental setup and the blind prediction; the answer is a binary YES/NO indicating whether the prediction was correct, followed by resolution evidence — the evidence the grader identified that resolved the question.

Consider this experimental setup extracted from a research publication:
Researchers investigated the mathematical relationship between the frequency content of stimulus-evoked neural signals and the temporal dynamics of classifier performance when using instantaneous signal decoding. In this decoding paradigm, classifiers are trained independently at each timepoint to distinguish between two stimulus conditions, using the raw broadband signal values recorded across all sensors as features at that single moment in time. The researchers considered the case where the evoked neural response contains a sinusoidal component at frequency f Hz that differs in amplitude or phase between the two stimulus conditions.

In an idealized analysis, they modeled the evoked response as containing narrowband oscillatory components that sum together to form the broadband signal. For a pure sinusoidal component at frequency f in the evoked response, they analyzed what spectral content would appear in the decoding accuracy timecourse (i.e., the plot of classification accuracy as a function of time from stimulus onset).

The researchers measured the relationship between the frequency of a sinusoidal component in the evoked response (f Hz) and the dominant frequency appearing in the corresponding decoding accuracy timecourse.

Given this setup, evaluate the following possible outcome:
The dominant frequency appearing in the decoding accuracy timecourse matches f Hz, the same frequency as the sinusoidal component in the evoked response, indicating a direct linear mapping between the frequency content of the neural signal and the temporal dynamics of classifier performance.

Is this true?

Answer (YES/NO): NO